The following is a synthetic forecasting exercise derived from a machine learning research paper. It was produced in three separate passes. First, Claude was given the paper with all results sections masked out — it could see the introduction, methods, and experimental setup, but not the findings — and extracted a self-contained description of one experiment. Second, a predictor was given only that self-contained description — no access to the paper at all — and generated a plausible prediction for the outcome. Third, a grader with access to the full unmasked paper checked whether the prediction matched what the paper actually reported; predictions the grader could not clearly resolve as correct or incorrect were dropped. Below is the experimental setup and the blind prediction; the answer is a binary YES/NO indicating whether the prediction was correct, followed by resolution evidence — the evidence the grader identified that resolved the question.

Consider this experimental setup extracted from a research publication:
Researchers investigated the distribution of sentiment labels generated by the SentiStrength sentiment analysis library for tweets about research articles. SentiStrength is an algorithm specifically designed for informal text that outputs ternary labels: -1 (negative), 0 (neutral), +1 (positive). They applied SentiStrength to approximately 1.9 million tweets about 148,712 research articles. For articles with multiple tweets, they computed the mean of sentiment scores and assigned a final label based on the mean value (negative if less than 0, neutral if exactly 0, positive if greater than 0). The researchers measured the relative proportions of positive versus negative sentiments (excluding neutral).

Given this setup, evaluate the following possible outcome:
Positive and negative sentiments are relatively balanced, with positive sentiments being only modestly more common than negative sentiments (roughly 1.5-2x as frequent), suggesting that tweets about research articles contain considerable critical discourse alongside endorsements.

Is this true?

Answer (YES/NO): NO